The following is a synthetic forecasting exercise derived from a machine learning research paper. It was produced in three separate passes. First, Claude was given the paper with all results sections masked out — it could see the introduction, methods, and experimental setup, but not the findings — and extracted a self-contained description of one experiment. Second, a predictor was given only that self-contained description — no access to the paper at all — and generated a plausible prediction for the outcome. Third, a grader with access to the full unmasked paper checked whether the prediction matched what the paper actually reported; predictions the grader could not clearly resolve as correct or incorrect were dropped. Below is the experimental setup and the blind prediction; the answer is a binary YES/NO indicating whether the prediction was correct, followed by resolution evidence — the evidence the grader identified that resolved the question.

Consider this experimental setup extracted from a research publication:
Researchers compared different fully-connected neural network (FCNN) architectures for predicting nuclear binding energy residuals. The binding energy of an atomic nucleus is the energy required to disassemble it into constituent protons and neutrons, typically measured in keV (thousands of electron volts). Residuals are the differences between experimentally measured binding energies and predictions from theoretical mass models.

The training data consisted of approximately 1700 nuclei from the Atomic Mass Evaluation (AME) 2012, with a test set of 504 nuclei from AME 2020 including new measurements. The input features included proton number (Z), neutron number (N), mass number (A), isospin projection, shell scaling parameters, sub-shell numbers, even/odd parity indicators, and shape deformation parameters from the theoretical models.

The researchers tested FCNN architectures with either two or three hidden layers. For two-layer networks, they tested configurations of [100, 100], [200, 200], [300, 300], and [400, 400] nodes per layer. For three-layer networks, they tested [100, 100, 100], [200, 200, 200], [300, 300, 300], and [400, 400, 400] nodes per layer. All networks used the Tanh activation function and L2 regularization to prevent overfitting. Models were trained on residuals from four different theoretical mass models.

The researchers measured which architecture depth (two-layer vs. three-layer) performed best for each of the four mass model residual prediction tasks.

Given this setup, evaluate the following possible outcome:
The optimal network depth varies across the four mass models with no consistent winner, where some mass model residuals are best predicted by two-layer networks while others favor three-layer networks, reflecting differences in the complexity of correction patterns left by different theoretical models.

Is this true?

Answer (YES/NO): NO